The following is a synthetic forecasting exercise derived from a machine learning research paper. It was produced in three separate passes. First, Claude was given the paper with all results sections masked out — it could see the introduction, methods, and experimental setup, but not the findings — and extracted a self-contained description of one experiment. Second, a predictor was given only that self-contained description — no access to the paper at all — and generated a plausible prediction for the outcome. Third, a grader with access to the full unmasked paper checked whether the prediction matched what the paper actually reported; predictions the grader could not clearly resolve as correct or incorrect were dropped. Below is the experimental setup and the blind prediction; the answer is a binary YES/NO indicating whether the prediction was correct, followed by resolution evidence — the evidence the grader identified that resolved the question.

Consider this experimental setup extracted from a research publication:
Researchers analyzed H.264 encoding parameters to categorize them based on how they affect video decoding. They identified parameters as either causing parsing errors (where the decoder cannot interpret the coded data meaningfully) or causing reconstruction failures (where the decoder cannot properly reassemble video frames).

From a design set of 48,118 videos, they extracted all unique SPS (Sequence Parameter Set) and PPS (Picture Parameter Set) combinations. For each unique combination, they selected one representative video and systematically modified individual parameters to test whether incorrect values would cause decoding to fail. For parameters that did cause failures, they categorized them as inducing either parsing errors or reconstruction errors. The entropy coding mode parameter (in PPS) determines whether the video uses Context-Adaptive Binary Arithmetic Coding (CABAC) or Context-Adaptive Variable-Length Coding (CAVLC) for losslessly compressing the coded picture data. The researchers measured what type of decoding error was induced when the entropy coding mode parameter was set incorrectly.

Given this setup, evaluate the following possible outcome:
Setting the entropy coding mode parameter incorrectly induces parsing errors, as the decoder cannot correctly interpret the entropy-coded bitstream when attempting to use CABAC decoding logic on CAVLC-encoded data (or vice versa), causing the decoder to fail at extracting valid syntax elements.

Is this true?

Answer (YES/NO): YES